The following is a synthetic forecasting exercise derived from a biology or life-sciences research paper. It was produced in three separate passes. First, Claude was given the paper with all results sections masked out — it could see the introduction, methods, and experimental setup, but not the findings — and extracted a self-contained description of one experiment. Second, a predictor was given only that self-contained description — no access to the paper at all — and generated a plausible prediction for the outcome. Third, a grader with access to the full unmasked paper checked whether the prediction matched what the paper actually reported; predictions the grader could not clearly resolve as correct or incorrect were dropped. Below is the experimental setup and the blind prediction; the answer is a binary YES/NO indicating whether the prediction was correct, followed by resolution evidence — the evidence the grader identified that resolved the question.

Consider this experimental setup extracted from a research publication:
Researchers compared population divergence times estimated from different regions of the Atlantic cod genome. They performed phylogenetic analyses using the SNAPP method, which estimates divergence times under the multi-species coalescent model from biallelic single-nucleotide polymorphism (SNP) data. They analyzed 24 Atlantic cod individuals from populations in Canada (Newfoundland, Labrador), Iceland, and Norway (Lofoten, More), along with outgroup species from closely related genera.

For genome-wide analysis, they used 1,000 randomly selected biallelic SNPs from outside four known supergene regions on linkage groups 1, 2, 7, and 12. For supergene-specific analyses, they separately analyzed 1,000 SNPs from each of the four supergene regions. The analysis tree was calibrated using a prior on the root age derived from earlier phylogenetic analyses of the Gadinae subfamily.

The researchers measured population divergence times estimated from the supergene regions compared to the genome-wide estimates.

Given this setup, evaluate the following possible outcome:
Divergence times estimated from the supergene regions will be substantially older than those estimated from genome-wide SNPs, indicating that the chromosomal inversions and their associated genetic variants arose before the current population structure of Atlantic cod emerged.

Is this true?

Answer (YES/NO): YES